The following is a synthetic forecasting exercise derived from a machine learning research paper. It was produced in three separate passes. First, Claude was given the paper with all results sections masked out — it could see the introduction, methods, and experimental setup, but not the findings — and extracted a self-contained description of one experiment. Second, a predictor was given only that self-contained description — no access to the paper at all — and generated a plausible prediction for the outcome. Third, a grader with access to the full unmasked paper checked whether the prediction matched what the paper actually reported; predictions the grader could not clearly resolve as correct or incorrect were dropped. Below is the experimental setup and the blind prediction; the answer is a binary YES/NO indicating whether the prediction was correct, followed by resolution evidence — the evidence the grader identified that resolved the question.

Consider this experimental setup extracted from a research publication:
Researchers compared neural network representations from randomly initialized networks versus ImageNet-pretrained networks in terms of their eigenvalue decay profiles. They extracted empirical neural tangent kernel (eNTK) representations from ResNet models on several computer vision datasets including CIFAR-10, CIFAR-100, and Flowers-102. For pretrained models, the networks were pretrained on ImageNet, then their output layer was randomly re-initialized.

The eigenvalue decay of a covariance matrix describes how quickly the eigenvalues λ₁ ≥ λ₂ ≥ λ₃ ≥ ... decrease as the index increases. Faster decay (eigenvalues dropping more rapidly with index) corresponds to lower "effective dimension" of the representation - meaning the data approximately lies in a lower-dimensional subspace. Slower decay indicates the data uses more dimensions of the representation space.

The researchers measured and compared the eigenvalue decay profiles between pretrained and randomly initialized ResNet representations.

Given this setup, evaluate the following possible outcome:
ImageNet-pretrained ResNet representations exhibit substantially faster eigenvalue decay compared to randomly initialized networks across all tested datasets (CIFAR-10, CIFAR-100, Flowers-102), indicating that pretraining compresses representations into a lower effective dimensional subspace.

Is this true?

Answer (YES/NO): NO